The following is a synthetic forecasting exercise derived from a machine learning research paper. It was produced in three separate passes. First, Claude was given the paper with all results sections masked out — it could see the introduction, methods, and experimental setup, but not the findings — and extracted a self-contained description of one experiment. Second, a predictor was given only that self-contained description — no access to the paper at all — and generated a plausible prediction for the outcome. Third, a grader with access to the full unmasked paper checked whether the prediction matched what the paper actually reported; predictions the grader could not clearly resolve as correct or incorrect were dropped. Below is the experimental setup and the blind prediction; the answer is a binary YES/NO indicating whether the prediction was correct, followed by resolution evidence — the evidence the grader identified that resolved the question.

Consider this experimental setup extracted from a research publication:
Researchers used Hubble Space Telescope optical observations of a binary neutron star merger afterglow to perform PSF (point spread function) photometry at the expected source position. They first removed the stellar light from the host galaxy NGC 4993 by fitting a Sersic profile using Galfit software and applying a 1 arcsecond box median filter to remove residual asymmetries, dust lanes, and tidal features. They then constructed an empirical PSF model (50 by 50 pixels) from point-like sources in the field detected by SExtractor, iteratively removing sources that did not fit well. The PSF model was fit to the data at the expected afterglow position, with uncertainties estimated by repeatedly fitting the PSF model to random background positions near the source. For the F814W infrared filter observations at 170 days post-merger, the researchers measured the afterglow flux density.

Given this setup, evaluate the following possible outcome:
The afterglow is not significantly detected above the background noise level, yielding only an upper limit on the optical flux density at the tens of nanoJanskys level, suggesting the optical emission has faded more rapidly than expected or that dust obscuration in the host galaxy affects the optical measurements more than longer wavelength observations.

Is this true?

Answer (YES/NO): NO